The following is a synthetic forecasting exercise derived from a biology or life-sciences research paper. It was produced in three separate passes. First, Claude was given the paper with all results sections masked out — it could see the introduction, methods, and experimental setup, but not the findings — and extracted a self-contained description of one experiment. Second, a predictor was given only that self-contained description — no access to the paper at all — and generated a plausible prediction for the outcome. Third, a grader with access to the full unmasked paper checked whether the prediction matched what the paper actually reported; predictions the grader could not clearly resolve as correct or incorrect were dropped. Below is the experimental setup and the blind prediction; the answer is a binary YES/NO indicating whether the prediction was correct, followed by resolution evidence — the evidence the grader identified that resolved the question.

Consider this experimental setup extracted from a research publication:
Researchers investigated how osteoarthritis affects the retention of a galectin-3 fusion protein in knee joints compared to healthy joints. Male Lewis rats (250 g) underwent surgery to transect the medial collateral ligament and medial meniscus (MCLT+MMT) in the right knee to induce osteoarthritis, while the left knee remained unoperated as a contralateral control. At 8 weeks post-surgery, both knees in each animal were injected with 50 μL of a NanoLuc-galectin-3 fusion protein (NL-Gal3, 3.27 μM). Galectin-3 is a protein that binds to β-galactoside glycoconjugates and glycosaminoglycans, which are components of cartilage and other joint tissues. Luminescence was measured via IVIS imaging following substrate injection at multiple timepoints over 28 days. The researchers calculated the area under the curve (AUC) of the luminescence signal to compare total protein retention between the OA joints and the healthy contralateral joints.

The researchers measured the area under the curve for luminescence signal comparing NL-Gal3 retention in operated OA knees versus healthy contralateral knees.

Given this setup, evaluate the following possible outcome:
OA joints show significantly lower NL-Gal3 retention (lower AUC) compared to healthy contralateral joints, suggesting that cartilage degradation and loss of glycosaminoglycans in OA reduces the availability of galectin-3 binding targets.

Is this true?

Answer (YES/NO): NO